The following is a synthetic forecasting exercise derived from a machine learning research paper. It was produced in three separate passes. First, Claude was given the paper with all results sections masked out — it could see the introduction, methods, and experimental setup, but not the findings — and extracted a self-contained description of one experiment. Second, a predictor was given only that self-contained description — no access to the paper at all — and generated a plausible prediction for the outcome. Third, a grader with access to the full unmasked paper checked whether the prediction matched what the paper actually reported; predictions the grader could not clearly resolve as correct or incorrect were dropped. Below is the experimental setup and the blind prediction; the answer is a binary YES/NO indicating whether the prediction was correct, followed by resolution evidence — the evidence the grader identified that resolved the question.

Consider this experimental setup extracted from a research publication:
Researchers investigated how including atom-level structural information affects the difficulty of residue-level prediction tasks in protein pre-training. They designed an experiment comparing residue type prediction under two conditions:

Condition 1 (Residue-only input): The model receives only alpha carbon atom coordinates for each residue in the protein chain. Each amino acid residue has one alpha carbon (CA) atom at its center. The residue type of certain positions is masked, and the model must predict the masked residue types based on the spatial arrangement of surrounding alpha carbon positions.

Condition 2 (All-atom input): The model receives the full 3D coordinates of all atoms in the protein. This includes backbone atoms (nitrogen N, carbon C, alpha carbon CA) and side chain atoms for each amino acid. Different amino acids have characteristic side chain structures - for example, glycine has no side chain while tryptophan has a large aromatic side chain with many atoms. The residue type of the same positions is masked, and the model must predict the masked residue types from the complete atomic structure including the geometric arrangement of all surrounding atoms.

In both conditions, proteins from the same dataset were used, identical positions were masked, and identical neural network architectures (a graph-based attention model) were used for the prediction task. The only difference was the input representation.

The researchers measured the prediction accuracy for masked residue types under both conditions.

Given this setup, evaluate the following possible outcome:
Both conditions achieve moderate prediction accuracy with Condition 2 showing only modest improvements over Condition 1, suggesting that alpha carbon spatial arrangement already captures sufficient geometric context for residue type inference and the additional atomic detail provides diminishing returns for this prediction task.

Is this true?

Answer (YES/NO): NO